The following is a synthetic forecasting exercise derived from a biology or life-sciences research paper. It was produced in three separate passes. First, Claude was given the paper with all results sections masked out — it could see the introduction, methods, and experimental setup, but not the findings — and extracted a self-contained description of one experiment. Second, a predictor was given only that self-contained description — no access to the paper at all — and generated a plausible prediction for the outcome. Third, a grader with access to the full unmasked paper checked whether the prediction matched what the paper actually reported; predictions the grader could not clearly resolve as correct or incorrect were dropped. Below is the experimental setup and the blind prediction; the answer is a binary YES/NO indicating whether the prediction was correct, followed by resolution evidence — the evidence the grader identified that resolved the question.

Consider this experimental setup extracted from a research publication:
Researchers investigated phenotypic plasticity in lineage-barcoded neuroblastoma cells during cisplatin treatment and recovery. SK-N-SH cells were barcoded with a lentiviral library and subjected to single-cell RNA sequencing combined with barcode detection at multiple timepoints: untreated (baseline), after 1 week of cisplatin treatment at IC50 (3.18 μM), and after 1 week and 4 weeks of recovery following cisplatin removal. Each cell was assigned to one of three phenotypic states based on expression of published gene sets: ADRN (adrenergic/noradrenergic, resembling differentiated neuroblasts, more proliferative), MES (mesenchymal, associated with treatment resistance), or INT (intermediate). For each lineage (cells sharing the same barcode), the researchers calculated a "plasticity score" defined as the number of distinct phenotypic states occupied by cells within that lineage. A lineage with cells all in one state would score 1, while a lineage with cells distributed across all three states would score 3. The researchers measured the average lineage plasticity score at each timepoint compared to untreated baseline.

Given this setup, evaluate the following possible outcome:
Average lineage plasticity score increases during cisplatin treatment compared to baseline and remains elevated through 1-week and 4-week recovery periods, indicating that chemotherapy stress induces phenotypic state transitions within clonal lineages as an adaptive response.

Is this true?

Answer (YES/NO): NO